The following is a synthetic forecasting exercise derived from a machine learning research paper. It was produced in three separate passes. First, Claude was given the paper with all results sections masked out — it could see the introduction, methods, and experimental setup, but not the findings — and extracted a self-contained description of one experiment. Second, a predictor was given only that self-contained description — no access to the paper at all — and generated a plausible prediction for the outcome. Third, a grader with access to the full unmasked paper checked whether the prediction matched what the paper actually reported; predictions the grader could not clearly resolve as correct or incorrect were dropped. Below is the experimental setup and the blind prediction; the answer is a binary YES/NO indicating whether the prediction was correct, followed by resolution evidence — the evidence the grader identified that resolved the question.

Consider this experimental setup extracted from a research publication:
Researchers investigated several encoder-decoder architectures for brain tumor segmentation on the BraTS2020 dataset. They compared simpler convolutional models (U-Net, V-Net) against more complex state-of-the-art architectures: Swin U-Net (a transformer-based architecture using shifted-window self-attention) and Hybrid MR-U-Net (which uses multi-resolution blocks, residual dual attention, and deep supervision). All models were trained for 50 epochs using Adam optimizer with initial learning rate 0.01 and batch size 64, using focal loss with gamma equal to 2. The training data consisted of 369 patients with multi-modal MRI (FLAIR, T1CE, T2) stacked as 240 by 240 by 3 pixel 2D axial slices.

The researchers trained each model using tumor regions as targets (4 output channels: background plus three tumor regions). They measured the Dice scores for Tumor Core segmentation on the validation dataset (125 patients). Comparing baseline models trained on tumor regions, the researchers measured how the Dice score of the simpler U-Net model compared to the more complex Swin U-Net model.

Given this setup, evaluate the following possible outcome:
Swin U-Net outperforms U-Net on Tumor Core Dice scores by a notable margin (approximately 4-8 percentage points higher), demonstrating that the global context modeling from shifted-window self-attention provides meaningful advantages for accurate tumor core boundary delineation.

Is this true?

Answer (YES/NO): NO